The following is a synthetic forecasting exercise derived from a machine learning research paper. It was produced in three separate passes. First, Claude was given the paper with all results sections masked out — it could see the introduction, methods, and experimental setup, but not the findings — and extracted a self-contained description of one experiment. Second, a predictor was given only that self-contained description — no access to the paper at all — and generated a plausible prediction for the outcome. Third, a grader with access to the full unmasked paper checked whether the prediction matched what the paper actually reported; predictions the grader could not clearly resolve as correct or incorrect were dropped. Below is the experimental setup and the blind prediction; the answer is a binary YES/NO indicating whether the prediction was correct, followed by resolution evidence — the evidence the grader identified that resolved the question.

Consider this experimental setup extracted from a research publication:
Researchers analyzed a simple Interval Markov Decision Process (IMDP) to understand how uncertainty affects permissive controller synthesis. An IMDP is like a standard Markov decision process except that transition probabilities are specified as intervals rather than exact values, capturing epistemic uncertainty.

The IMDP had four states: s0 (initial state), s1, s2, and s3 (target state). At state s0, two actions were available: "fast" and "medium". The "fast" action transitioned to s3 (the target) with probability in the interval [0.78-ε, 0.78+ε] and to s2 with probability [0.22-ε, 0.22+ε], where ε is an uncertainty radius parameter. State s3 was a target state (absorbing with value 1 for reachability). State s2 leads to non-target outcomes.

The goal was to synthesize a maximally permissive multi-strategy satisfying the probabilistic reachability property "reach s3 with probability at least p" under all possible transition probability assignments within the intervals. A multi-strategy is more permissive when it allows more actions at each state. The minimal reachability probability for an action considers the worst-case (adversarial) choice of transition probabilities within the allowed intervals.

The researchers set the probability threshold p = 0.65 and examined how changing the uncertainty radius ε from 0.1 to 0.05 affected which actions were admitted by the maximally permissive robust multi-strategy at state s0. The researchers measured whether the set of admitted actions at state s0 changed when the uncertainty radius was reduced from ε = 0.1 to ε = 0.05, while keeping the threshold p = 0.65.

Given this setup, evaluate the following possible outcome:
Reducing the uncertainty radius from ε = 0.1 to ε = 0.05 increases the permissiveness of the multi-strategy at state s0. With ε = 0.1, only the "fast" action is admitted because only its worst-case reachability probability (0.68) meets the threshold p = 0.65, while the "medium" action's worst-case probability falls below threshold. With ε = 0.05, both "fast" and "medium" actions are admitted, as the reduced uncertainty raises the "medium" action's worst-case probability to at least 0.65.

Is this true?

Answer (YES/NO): YES